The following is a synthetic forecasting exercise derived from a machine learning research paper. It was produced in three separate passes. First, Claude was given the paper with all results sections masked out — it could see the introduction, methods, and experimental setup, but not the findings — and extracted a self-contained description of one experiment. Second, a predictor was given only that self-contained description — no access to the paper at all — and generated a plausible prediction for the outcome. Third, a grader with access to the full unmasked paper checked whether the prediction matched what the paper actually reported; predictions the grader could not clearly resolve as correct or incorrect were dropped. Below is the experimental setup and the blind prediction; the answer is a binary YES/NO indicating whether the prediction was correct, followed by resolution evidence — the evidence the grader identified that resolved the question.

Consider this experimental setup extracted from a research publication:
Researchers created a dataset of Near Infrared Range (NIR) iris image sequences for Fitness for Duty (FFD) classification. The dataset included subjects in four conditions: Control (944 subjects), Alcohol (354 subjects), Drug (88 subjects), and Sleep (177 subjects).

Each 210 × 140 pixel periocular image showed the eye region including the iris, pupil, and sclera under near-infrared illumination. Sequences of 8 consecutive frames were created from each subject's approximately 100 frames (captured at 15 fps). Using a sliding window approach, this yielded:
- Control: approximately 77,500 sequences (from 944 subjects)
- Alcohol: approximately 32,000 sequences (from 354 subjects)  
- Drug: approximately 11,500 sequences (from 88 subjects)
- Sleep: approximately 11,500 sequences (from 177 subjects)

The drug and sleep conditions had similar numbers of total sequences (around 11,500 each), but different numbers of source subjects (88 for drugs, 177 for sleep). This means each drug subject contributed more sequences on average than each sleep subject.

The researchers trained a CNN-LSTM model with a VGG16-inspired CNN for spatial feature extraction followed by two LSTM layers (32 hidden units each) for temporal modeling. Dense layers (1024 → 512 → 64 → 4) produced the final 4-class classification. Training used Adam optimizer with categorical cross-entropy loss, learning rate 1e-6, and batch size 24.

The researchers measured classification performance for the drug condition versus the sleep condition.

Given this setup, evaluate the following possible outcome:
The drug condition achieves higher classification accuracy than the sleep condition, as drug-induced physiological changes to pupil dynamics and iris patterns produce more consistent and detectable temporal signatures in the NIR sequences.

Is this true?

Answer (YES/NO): YES